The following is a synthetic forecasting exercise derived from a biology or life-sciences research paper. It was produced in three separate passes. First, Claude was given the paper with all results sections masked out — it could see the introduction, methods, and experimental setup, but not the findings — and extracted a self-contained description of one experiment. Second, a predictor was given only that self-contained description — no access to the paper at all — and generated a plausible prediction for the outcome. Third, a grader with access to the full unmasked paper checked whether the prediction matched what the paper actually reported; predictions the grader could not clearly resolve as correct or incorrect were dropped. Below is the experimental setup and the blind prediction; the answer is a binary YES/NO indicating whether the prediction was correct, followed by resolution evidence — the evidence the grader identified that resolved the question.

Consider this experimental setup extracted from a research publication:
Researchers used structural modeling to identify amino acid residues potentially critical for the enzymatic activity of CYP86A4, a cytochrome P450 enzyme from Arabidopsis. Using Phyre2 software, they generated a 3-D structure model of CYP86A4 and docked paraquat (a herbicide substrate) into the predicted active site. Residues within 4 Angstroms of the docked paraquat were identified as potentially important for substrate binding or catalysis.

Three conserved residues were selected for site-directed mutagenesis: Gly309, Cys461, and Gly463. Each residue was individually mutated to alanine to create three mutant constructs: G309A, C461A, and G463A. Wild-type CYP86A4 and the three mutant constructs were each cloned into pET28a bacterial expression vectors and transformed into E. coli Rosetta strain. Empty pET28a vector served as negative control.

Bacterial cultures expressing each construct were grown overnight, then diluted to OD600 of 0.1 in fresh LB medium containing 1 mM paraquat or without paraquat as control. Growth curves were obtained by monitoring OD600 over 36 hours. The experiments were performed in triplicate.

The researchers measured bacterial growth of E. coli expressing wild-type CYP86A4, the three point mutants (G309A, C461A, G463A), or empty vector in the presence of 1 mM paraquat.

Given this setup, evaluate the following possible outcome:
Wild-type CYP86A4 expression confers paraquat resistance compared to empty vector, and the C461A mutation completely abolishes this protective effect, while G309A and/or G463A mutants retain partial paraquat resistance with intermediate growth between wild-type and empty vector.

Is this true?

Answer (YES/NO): NO